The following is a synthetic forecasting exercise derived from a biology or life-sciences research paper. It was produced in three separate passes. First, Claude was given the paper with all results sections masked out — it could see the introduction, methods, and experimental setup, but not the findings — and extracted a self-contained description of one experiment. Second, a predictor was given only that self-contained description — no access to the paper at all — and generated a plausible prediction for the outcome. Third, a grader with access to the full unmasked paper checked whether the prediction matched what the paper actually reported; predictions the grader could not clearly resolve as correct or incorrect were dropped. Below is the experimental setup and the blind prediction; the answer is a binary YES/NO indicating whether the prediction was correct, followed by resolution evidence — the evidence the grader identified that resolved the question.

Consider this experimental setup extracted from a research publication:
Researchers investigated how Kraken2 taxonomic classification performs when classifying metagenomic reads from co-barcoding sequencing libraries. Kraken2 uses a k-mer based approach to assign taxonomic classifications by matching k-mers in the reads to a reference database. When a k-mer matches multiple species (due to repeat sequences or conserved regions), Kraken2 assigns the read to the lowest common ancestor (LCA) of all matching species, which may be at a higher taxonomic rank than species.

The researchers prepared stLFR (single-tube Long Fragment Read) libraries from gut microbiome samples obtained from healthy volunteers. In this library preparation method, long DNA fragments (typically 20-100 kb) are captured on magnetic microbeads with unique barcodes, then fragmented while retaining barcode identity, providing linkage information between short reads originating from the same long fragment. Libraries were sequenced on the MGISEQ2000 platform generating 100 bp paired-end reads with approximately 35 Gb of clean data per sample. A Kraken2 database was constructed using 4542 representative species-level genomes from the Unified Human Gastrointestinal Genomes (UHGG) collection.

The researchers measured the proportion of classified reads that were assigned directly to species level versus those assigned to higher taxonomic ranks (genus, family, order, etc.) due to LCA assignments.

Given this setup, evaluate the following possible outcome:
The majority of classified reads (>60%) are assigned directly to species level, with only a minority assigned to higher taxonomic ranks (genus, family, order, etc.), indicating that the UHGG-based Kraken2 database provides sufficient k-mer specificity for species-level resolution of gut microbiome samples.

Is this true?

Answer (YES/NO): YES